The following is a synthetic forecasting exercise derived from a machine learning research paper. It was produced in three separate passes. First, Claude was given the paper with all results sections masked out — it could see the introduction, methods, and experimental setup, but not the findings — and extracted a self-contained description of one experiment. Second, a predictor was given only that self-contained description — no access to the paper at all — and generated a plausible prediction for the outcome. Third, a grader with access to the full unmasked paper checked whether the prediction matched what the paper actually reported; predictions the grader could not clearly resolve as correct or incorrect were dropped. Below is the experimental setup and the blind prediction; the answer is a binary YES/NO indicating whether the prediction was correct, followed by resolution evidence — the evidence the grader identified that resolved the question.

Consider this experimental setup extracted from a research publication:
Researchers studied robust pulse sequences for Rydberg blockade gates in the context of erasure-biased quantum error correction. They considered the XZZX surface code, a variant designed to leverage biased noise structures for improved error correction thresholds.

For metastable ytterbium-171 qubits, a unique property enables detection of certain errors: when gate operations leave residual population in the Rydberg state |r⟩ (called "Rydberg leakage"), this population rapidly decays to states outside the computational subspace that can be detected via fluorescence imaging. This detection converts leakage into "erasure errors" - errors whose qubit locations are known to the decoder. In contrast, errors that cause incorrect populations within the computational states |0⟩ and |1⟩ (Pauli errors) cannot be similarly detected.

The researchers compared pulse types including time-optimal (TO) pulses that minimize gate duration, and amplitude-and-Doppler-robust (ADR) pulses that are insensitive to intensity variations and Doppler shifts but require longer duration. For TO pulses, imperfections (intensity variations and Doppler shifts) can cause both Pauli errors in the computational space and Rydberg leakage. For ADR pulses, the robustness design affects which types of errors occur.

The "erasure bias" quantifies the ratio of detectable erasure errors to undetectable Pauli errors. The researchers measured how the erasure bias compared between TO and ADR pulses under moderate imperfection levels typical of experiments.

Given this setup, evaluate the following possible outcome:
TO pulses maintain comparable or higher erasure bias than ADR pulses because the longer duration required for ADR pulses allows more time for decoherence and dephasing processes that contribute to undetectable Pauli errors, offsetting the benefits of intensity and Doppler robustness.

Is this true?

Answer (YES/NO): NO